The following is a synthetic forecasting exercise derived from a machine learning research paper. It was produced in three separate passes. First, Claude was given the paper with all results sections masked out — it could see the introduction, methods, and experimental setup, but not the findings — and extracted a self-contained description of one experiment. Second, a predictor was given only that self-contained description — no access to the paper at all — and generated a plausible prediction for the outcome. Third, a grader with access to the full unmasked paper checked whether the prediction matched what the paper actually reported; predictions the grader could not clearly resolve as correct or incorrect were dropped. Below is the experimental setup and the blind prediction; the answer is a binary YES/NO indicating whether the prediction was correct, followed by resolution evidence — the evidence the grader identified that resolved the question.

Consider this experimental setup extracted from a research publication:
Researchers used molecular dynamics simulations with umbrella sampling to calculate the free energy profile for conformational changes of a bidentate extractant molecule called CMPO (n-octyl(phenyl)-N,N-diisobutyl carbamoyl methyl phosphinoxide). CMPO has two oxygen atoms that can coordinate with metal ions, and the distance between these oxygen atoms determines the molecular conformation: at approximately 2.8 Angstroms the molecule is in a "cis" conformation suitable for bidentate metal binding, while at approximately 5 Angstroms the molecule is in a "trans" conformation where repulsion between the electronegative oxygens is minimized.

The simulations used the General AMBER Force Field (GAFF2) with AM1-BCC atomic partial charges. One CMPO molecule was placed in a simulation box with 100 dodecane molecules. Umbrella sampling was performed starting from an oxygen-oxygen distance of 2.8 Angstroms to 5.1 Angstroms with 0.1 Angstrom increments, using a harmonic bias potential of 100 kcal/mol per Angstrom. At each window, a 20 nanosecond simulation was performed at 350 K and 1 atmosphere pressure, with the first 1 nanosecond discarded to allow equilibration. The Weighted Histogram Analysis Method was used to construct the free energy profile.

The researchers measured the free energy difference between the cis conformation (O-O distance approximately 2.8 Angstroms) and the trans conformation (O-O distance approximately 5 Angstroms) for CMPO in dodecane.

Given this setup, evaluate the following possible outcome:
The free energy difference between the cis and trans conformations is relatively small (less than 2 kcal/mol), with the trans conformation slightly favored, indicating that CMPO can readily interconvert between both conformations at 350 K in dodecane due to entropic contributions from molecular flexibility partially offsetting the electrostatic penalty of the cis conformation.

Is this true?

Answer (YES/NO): NO